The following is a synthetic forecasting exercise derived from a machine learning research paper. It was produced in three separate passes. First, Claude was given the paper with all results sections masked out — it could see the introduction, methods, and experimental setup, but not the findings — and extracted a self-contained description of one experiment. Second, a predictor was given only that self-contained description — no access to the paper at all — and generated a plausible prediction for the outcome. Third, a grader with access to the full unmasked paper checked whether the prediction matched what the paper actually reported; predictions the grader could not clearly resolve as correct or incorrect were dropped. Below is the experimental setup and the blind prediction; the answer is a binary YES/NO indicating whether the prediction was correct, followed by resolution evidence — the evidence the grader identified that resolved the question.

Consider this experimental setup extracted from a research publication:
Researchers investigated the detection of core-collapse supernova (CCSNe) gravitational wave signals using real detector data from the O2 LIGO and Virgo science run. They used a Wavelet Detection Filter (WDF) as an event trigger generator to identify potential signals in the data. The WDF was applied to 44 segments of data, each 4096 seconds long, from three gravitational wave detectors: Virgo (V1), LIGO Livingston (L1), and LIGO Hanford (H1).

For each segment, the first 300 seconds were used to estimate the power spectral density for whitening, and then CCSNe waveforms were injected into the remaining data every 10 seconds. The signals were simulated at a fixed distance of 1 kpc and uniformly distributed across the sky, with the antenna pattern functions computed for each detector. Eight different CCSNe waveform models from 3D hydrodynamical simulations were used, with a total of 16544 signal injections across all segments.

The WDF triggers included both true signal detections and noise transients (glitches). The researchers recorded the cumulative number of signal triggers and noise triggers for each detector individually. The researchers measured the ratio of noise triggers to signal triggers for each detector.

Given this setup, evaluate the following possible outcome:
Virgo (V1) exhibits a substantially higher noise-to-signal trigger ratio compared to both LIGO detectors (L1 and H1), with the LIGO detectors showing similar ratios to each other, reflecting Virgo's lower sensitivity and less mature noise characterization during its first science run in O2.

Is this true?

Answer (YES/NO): YES